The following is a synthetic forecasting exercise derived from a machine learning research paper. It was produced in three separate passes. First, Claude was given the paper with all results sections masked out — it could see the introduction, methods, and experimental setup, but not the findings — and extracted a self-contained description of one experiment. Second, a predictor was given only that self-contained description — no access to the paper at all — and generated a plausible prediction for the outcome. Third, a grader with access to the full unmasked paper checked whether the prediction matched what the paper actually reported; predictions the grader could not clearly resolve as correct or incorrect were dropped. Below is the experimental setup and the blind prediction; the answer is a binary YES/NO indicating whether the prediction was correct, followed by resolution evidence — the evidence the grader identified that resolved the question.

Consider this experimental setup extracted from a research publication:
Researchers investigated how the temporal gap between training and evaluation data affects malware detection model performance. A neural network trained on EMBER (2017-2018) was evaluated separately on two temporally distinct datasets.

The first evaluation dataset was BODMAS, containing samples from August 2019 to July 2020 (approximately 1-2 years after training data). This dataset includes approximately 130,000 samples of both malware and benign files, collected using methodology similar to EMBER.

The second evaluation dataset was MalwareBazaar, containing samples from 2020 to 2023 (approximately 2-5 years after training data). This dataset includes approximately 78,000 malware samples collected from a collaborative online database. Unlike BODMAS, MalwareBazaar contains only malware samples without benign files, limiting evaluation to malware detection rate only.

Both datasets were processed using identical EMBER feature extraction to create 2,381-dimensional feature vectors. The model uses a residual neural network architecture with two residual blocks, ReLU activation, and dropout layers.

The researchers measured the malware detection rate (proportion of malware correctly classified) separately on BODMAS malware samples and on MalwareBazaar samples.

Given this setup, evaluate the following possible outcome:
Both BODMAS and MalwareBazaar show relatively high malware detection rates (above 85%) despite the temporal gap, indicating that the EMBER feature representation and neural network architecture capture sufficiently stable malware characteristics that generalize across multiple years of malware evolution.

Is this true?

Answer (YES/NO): NO